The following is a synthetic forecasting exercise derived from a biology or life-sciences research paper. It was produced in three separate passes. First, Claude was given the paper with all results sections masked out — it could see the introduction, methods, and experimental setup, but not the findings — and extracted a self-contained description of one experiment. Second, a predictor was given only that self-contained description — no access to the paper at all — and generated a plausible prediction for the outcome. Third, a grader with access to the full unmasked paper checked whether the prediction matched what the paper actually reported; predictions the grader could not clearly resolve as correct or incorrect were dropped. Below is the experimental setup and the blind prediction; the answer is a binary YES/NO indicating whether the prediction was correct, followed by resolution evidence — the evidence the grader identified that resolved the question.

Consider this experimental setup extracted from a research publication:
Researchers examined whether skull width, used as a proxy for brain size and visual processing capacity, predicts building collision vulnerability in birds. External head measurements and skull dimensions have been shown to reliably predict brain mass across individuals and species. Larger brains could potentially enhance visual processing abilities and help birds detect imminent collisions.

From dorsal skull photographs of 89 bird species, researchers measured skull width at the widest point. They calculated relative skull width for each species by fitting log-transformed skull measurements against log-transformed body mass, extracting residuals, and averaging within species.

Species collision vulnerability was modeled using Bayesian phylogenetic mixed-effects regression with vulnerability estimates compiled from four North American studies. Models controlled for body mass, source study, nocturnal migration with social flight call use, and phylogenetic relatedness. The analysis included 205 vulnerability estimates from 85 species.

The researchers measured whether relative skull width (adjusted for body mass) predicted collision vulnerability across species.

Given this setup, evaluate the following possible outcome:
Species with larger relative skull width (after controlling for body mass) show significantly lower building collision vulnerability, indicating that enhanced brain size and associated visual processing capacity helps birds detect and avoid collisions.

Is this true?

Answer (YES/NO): NO